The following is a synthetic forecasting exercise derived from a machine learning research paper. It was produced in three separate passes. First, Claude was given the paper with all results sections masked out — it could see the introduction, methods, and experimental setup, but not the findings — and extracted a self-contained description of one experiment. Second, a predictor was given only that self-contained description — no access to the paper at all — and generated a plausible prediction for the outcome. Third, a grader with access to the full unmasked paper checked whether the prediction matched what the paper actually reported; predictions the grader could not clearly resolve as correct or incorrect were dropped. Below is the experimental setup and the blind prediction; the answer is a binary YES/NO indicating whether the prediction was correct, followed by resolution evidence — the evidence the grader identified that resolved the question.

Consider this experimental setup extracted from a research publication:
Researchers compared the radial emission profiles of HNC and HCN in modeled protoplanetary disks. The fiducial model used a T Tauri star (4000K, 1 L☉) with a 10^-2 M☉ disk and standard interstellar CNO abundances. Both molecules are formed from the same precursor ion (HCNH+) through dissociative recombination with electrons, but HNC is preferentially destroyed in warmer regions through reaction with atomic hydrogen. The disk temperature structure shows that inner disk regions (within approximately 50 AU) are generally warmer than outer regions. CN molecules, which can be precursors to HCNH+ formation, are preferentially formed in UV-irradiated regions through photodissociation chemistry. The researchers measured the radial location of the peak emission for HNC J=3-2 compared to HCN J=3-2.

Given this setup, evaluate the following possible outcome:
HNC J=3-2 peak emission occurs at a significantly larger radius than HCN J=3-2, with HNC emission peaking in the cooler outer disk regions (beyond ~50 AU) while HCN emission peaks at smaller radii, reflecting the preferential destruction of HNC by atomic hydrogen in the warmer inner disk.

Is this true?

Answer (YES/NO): NO